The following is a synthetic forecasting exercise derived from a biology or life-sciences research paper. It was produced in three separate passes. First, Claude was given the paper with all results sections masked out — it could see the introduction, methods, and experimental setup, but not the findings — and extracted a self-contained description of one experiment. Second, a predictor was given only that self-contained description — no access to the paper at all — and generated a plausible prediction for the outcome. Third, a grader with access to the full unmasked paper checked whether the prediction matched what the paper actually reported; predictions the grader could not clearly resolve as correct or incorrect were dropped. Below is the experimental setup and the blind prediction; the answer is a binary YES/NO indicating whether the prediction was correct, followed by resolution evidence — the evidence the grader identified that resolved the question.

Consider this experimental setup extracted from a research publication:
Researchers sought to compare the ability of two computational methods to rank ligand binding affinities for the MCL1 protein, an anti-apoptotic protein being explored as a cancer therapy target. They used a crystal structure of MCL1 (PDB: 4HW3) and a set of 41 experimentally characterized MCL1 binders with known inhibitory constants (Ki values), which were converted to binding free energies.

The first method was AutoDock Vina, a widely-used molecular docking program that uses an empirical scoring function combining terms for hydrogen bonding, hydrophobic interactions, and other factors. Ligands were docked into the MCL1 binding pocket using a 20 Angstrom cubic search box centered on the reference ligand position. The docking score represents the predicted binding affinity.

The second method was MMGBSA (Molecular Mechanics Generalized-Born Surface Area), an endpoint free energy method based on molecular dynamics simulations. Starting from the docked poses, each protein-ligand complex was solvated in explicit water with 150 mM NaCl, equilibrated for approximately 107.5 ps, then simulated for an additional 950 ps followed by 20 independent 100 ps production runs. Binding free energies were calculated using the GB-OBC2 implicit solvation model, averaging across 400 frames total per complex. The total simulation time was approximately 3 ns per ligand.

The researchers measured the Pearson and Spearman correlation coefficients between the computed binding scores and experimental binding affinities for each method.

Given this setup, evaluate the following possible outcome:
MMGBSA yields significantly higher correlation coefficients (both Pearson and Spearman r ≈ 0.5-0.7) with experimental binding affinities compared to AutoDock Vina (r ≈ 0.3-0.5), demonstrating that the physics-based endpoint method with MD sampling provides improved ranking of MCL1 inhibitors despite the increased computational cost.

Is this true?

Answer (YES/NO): NO